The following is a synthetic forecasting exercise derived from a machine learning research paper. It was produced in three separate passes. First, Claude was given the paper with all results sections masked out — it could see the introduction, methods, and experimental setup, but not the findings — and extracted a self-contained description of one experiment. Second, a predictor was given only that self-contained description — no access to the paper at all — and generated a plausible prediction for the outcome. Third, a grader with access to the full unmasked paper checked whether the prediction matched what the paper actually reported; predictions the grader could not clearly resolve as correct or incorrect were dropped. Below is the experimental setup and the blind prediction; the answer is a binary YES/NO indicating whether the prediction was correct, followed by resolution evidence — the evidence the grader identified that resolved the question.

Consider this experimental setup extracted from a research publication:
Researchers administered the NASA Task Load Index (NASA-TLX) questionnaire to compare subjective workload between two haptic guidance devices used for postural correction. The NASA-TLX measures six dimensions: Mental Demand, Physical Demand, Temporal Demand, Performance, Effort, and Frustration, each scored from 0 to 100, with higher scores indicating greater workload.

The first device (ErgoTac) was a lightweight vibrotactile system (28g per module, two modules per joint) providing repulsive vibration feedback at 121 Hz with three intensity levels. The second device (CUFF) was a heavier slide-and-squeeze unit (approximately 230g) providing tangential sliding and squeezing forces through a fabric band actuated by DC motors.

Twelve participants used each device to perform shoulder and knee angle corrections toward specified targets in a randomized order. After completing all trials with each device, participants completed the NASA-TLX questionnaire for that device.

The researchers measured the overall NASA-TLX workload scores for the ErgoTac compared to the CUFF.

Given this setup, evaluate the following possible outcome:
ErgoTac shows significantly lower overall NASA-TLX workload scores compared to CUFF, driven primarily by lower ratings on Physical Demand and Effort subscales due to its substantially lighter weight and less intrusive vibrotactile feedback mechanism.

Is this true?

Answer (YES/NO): NO